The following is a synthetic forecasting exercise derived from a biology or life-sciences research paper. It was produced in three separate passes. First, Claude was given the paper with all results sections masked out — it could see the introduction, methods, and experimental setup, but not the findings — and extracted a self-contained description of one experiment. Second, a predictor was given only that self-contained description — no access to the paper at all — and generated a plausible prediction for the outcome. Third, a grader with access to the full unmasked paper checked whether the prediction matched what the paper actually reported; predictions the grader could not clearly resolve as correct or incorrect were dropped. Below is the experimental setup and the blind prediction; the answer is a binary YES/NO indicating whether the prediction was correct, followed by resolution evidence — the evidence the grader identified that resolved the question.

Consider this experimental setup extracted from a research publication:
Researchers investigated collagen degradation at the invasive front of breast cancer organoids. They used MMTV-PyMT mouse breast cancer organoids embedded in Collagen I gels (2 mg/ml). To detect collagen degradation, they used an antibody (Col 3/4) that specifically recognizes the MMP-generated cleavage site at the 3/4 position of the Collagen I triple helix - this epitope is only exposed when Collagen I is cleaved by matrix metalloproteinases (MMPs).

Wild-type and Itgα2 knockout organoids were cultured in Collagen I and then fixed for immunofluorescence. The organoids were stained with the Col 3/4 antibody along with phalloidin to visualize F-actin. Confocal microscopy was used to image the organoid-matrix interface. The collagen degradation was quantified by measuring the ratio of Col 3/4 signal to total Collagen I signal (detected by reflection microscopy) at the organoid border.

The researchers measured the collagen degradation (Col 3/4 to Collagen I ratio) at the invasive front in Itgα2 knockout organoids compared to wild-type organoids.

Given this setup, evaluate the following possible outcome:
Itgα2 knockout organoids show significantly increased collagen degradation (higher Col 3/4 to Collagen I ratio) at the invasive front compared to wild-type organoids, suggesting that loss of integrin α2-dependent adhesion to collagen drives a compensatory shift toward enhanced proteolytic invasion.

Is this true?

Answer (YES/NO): NO